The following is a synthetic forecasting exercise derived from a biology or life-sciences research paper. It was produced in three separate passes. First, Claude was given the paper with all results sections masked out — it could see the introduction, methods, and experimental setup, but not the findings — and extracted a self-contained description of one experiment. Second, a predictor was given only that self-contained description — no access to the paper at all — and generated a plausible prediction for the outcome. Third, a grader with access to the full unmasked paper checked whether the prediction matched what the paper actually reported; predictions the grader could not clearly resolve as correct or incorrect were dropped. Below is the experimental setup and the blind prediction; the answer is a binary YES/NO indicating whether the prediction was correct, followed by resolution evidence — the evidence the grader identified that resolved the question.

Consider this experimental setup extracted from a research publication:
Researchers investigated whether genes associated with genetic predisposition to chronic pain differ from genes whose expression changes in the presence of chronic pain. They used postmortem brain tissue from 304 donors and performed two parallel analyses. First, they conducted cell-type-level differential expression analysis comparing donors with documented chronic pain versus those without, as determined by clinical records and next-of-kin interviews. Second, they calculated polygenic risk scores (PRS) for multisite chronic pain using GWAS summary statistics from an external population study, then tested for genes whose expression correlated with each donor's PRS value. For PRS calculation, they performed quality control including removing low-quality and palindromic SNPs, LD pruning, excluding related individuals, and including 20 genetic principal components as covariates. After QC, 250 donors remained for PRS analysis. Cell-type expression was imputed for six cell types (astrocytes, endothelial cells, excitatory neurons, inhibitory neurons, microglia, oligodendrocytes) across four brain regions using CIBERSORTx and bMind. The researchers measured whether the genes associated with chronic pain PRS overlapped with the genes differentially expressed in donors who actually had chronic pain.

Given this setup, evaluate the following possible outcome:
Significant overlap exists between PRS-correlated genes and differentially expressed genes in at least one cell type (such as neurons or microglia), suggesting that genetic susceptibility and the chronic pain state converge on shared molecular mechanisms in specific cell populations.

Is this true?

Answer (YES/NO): NO